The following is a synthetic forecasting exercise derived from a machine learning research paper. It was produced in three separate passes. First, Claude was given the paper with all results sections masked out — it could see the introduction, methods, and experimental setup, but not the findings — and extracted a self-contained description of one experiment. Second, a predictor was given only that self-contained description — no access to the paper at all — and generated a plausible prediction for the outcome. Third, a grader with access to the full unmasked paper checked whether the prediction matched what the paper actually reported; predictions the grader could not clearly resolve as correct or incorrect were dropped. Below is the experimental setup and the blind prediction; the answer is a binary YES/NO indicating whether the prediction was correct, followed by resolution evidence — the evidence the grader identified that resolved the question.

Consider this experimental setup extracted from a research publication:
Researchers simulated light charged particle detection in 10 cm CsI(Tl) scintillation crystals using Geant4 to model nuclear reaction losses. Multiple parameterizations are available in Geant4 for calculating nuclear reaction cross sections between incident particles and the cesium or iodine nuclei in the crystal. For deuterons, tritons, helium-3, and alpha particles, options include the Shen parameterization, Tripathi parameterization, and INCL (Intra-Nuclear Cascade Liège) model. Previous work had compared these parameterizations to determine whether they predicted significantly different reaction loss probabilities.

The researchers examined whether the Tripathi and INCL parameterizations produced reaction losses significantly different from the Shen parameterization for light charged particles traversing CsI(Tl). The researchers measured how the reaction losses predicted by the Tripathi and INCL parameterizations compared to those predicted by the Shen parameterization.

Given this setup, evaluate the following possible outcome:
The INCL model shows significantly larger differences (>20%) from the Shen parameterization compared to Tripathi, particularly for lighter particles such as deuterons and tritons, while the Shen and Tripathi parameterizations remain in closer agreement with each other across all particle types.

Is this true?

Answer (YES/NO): NO